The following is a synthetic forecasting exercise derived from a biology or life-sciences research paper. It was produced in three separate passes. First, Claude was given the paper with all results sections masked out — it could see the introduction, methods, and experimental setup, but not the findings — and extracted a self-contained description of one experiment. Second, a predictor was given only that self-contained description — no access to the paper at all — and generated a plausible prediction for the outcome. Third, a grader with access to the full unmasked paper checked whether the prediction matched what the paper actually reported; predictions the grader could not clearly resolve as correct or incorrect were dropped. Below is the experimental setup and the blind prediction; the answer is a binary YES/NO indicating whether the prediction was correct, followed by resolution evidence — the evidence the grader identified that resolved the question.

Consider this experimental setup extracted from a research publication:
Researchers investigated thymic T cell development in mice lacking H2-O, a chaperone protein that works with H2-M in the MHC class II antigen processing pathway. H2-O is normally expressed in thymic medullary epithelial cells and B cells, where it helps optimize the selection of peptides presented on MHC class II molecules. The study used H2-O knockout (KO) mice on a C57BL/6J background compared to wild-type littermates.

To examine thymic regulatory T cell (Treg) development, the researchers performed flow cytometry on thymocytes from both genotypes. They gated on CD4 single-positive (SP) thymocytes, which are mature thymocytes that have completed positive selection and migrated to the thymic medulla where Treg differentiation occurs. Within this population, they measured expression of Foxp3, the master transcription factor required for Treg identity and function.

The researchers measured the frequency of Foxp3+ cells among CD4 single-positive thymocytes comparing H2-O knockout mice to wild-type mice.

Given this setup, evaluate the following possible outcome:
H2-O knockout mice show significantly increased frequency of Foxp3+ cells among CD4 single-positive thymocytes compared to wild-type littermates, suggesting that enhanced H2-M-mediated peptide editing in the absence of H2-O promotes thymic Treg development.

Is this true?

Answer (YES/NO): YES